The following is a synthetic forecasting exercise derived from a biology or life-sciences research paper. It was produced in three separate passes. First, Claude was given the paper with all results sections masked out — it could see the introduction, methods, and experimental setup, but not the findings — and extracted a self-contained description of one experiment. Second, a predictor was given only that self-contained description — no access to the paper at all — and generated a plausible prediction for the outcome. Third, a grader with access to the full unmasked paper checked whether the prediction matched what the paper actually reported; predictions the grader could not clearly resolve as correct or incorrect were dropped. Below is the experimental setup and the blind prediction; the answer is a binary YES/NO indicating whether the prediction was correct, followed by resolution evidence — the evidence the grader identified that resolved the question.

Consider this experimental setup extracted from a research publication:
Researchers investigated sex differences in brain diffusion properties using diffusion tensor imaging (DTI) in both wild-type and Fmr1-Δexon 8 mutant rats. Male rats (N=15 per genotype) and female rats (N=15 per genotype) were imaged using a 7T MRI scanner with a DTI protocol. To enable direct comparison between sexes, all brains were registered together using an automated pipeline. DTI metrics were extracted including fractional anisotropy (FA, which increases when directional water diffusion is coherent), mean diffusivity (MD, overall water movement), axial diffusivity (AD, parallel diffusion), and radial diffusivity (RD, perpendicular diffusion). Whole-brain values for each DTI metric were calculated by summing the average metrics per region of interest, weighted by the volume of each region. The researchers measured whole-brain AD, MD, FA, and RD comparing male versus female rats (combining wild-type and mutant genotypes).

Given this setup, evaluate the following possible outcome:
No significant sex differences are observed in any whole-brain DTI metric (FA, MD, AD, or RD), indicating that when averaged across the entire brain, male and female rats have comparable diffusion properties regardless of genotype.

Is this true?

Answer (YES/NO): NO